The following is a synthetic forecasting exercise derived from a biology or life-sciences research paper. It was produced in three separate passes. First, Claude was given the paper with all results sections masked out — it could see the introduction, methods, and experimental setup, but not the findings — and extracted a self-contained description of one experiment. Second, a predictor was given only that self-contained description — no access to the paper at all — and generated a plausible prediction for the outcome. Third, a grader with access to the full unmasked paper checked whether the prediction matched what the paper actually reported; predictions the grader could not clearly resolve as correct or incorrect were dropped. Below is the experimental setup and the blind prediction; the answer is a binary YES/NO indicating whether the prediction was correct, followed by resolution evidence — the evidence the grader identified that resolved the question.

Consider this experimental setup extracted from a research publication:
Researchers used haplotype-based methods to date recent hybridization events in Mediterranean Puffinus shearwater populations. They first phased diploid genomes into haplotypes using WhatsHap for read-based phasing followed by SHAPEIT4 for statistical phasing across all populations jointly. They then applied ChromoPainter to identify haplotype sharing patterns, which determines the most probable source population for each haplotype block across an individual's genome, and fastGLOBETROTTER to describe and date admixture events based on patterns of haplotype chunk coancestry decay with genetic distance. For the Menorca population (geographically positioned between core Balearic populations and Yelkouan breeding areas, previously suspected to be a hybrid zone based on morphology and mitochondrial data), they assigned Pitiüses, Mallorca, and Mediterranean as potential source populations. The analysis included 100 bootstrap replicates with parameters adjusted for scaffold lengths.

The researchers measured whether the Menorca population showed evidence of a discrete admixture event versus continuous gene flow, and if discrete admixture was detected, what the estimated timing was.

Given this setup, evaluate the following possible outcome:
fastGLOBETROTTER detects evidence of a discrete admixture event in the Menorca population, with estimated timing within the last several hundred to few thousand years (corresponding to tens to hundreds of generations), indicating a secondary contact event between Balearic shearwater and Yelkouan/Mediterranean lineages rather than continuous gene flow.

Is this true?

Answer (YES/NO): NO